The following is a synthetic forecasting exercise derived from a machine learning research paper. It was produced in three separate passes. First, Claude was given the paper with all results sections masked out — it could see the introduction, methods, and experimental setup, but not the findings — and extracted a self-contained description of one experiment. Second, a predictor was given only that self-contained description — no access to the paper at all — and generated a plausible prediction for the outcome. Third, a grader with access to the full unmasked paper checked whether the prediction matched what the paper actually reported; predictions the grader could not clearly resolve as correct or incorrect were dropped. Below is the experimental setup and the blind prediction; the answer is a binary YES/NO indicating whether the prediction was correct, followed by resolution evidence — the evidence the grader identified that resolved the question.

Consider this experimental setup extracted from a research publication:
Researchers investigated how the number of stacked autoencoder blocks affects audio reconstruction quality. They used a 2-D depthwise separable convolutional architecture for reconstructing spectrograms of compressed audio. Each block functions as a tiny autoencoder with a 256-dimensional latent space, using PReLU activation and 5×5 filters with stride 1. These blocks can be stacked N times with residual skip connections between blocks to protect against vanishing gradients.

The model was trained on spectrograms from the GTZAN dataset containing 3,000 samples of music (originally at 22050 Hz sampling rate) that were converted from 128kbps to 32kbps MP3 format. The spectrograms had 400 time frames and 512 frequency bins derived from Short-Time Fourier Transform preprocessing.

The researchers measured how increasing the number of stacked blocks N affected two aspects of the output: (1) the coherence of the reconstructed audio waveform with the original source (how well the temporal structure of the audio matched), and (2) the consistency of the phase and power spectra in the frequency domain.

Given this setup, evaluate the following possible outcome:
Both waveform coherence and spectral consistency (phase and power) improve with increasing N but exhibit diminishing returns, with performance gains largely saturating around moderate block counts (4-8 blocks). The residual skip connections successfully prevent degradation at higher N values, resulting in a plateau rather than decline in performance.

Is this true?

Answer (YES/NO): NO